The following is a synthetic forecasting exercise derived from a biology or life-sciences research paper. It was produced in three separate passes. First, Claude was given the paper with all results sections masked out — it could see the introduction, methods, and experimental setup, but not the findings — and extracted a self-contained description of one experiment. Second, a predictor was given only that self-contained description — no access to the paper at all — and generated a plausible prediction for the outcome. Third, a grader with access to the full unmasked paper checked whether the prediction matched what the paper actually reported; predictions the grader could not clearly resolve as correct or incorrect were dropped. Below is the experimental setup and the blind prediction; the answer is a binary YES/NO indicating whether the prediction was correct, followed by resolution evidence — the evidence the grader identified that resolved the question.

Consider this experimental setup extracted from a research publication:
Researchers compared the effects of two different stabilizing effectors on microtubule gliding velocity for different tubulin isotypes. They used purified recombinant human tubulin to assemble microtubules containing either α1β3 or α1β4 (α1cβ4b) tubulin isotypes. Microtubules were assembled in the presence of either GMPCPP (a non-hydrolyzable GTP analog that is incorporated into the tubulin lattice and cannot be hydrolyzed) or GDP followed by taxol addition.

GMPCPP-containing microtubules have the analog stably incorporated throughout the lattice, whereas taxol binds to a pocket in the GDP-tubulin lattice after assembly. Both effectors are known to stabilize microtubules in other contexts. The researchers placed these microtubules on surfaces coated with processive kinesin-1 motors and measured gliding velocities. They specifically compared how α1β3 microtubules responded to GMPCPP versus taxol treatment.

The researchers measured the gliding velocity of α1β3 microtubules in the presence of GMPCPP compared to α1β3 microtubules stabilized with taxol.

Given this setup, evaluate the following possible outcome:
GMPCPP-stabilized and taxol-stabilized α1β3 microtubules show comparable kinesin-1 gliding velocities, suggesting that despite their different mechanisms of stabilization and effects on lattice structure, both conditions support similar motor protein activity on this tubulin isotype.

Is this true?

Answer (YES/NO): NO